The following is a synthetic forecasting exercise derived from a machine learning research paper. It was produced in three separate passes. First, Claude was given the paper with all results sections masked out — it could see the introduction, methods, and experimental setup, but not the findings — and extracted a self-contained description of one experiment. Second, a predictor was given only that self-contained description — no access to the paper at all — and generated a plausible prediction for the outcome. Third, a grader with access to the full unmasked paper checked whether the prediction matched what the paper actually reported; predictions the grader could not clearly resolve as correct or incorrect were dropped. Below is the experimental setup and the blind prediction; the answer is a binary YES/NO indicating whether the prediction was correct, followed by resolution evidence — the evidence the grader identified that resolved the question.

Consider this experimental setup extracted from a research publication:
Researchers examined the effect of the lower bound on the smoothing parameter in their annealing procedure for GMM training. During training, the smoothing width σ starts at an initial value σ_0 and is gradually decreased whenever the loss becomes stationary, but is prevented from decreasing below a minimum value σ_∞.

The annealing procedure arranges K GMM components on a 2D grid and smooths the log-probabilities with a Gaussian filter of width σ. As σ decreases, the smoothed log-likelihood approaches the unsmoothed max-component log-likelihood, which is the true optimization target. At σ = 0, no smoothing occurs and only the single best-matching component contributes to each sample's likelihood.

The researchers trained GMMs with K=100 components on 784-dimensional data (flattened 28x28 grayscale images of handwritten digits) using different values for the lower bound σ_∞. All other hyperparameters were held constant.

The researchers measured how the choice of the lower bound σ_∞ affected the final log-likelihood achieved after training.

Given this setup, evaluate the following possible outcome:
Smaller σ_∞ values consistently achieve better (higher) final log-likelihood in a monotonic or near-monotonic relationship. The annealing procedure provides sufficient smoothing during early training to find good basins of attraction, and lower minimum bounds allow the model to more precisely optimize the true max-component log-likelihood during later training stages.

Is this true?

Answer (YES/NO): YES